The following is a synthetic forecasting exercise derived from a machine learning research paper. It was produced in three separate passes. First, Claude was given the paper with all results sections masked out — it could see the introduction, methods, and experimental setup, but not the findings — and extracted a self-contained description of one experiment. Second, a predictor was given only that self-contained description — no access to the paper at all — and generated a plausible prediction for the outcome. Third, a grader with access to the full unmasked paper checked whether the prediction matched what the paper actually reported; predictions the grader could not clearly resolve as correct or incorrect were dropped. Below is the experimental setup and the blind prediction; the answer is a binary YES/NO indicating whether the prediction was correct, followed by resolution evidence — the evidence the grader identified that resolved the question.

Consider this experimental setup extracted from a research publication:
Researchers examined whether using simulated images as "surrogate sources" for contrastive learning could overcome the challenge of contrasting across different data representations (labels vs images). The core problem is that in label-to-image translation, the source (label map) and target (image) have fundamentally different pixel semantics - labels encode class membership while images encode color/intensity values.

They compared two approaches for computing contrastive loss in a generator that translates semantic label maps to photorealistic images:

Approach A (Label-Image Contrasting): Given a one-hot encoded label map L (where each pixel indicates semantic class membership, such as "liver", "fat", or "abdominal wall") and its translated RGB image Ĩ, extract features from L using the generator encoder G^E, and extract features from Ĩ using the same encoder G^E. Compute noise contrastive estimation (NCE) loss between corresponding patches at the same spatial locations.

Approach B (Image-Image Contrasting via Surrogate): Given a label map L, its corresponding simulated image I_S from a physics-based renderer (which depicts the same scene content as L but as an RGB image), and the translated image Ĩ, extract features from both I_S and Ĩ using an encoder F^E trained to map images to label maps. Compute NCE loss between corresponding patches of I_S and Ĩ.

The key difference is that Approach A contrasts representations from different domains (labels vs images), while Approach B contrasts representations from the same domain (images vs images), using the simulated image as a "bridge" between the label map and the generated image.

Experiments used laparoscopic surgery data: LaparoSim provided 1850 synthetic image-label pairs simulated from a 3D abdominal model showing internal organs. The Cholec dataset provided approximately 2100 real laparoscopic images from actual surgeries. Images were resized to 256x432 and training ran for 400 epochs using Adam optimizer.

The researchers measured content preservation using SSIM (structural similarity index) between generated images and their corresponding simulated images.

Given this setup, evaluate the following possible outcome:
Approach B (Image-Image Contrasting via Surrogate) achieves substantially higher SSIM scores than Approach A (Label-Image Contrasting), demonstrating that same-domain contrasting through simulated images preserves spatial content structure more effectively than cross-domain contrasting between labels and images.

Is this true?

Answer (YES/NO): YES